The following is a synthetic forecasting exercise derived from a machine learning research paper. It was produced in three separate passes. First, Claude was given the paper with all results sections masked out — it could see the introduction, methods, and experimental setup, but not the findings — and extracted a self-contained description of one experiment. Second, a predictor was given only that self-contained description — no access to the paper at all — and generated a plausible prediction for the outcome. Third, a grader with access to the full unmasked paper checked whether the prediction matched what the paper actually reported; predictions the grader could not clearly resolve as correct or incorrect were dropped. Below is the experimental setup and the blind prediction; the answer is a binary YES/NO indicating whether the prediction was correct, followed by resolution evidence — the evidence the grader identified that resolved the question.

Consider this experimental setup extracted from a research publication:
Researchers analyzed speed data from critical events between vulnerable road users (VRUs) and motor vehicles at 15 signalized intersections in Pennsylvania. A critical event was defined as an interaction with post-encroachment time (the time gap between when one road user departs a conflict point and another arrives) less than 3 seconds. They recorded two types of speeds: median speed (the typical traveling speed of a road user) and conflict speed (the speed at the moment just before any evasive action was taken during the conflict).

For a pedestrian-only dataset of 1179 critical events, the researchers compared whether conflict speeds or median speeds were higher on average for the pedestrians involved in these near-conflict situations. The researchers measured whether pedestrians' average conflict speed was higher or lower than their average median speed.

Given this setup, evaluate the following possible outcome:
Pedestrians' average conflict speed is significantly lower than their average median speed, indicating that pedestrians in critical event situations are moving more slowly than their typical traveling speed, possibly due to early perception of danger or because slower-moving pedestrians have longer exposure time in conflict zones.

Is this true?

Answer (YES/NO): NO